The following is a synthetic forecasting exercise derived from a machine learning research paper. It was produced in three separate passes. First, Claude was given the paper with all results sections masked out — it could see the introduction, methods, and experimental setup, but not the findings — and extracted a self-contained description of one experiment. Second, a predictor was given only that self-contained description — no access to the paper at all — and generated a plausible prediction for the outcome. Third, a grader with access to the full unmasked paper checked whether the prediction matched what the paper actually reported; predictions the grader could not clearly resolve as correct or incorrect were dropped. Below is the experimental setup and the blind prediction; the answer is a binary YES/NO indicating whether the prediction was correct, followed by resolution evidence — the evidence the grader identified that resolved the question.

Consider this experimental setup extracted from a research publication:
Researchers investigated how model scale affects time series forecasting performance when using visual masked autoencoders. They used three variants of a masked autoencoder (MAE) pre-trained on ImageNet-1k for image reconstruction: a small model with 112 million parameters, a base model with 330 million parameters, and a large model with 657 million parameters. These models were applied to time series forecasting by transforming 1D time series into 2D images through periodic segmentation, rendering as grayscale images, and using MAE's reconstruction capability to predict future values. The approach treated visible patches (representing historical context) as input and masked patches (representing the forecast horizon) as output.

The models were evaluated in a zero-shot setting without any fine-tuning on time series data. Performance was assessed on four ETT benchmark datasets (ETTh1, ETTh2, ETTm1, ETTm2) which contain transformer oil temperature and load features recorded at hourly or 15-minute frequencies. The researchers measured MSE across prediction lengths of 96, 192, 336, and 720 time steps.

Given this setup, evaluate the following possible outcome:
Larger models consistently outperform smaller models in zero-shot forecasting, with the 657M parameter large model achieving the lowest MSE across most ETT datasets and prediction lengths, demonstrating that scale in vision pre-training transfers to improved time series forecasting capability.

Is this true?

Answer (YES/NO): NO